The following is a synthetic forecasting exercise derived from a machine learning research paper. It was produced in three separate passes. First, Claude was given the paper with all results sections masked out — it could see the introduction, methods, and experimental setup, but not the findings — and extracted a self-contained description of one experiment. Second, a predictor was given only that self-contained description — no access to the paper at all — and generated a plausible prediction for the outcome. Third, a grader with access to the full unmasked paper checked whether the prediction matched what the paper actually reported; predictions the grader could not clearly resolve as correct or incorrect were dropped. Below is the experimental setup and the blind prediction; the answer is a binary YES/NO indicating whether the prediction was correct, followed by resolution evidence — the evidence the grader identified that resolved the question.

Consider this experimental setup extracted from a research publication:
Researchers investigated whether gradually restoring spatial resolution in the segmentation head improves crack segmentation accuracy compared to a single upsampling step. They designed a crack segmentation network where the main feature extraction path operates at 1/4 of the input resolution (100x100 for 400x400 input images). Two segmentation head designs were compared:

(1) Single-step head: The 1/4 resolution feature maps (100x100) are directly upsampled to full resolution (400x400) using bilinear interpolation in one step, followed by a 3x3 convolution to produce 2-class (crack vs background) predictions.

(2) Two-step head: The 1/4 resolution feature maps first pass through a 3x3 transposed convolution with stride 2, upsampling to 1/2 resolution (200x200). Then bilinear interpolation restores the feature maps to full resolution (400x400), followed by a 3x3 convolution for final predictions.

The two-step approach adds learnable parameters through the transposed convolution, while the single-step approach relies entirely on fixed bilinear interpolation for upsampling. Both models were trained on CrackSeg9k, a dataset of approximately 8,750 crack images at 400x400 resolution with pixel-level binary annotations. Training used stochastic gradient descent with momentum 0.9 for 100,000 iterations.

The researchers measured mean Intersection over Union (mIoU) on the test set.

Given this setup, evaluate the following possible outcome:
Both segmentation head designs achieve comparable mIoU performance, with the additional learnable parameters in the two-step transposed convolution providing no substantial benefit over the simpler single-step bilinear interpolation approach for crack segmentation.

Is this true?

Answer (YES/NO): NO